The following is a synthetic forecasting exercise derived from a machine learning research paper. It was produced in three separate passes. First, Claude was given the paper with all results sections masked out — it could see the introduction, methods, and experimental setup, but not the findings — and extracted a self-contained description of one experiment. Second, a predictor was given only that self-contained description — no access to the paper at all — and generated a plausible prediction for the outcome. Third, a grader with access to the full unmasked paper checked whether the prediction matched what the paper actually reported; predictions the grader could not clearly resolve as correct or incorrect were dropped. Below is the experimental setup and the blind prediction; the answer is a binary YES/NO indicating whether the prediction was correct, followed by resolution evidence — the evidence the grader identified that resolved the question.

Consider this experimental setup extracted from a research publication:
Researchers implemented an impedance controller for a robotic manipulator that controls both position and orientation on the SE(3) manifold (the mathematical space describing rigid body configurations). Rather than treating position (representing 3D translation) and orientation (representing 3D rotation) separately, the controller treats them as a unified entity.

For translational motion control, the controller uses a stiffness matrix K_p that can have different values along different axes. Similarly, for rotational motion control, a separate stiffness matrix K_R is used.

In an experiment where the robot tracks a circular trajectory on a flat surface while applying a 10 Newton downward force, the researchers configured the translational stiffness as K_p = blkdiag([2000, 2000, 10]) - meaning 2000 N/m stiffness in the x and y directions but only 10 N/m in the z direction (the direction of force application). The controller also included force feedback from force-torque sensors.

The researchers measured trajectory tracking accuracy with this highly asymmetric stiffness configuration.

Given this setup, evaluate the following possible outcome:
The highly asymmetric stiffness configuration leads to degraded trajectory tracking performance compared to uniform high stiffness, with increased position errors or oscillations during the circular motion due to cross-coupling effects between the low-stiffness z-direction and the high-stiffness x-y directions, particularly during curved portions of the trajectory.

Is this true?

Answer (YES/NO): NO